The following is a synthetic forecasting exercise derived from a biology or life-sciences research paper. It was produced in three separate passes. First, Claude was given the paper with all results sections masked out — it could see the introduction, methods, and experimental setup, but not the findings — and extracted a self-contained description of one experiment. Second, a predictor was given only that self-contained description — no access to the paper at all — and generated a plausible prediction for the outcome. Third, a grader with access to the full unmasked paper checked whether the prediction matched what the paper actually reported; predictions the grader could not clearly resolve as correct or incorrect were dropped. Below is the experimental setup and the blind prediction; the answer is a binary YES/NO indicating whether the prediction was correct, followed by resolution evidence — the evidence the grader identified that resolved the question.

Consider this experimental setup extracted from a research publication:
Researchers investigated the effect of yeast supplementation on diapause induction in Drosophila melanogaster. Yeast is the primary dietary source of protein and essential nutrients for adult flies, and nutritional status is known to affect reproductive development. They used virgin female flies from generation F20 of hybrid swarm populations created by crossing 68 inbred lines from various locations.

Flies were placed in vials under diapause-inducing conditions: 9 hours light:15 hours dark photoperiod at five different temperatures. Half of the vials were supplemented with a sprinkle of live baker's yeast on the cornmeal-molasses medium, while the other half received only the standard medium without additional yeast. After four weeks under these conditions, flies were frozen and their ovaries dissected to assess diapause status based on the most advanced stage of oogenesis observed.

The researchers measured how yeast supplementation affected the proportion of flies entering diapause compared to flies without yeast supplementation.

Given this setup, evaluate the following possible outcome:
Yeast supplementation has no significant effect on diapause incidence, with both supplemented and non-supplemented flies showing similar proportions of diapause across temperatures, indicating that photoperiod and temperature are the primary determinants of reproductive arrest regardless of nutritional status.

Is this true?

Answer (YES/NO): NO